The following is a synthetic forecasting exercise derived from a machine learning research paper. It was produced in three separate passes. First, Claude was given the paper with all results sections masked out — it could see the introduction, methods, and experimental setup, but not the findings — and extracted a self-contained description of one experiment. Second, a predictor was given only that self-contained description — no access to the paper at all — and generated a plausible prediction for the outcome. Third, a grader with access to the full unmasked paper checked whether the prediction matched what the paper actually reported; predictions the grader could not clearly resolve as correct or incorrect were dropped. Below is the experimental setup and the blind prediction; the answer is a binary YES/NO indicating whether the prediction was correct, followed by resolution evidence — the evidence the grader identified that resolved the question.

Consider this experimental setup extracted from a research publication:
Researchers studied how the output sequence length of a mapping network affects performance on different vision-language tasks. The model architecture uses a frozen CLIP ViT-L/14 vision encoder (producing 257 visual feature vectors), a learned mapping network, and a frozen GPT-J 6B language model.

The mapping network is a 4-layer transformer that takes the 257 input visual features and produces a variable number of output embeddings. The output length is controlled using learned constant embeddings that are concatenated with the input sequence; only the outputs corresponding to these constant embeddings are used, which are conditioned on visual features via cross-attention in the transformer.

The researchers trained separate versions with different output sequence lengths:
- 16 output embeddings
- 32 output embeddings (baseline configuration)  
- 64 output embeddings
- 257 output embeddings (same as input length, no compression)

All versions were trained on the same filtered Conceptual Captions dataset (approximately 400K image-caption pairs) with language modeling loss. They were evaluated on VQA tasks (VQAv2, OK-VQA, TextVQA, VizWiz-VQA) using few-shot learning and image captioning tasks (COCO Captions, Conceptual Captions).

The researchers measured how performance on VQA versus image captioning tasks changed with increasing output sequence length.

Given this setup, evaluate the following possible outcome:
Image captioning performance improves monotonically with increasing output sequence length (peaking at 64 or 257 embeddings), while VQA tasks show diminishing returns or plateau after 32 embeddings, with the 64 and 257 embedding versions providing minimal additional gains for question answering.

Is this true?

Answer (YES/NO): NO